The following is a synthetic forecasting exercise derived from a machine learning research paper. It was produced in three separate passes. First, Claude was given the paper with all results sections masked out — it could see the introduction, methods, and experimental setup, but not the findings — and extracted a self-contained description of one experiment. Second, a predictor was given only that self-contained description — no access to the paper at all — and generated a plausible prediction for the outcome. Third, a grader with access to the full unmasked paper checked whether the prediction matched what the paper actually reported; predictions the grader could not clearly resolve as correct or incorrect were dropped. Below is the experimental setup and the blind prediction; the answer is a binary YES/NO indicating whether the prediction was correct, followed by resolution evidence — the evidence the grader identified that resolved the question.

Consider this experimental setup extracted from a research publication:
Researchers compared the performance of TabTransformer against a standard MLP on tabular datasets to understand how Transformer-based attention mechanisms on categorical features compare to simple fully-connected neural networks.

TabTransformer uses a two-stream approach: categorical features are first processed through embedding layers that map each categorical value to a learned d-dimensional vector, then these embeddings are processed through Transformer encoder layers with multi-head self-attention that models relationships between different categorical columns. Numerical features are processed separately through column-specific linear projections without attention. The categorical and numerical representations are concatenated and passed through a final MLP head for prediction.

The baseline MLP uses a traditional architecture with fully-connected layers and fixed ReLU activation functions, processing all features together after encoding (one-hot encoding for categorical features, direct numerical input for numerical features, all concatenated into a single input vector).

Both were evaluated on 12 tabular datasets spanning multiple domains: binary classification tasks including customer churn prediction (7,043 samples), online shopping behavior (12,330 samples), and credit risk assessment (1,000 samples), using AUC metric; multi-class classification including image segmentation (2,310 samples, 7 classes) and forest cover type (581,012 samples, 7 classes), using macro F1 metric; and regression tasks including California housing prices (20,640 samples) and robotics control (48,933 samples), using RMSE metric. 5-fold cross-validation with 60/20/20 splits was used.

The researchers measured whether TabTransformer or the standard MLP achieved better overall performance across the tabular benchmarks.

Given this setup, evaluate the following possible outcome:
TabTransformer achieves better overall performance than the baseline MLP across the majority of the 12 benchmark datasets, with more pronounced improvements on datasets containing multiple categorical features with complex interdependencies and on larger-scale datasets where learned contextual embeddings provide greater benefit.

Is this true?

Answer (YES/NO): NO